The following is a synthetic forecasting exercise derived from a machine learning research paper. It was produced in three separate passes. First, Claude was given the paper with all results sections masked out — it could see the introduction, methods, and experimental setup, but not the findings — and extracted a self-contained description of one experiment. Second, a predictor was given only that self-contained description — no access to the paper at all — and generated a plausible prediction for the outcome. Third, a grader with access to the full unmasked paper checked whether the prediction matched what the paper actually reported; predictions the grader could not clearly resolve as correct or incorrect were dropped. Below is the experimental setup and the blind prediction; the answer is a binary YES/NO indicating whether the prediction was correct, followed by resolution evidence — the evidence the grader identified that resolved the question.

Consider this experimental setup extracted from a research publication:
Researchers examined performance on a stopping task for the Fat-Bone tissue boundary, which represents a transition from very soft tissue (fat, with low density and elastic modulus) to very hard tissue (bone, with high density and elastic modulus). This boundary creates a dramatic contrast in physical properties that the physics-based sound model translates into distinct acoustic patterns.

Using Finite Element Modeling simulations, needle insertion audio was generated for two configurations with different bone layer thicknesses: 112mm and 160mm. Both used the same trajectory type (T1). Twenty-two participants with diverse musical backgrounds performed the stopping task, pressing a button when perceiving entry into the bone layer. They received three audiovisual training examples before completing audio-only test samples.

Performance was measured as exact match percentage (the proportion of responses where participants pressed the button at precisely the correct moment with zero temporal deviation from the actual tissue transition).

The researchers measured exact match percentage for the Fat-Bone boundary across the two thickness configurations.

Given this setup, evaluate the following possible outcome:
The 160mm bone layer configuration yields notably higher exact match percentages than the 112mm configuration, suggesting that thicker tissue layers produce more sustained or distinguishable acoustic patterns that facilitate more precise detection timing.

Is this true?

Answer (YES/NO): YES